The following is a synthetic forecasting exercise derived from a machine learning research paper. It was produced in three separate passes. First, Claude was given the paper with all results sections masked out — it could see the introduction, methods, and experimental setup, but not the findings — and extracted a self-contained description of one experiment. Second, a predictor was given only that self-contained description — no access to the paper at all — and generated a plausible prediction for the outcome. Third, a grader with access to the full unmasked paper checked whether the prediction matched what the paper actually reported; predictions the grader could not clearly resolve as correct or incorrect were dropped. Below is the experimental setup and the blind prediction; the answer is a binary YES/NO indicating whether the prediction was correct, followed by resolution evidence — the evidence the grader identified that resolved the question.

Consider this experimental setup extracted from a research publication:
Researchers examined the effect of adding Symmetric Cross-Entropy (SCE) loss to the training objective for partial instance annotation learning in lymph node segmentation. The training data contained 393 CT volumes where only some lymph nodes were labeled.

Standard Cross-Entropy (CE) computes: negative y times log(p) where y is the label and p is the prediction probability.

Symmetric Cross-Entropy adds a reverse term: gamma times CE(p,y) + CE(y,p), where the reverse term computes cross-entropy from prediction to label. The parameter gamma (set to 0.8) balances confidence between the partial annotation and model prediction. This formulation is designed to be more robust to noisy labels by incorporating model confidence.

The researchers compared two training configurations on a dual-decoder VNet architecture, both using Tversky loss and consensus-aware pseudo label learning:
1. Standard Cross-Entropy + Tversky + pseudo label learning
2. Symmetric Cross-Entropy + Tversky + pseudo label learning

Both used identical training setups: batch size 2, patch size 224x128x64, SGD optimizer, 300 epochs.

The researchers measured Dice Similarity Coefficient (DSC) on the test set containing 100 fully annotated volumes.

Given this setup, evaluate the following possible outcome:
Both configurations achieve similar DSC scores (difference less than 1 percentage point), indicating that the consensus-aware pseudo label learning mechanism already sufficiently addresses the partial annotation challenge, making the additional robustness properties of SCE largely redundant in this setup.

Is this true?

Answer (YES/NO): YES